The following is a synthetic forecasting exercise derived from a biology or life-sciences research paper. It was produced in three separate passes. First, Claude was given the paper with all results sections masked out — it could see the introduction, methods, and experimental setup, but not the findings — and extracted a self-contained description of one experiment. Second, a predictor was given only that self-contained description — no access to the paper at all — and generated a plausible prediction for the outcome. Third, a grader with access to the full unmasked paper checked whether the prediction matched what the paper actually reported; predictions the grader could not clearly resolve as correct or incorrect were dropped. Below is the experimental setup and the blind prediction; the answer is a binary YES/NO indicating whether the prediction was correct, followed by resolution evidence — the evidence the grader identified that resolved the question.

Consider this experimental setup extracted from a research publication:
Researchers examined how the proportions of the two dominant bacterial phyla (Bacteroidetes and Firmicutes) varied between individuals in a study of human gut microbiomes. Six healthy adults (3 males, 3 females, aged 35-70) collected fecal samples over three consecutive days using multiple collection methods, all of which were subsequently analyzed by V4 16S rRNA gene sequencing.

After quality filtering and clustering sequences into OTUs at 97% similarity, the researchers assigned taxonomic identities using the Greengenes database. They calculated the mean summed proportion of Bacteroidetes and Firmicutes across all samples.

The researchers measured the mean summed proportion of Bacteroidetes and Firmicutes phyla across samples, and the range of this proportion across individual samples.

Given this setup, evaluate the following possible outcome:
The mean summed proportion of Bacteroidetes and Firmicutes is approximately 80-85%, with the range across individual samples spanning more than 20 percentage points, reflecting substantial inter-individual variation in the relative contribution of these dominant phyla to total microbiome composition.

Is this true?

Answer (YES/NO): NO